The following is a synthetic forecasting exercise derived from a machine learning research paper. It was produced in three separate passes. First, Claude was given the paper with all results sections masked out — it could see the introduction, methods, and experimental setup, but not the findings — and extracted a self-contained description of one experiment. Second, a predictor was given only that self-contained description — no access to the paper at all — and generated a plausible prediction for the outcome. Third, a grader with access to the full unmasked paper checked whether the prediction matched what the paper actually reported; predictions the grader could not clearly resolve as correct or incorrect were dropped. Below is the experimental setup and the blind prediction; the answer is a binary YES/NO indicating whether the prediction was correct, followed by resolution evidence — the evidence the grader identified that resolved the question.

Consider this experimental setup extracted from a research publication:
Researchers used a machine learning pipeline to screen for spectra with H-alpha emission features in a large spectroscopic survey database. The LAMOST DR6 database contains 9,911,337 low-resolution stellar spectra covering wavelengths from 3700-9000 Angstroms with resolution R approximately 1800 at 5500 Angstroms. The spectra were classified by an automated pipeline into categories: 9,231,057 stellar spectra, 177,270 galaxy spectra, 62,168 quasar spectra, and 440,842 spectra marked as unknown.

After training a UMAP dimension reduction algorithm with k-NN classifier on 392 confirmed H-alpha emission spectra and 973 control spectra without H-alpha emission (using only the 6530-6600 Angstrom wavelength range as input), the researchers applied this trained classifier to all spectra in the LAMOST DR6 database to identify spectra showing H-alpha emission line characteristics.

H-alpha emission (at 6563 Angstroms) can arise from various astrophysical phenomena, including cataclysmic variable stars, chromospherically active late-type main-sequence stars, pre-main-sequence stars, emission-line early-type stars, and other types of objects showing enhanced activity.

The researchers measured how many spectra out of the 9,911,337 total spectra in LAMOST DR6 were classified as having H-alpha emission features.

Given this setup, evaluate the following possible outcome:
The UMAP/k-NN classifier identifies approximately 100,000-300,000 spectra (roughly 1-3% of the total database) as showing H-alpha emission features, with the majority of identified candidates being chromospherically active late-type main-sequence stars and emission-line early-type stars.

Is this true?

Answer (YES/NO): YES